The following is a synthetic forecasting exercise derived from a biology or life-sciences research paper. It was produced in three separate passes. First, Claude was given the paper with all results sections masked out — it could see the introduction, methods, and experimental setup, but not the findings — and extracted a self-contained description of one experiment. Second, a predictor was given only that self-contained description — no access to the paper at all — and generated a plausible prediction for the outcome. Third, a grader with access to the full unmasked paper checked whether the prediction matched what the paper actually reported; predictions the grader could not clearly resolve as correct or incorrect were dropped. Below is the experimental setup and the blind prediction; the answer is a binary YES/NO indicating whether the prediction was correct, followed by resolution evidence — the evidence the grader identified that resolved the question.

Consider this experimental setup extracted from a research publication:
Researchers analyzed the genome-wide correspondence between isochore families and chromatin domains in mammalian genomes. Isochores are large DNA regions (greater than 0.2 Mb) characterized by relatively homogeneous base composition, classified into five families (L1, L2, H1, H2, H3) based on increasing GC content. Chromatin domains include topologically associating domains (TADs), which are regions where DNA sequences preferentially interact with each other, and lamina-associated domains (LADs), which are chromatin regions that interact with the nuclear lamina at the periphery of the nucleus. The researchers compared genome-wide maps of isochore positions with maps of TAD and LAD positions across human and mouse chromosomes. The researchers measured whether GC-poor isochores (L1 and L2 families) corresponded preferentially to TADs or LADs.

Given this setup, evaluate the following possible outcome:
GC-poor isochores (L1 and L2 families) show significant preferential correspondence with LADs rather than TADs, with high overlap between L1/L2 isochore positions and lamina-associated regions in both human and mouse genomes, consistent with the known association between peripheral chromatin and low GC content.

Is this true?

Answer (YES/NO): NO